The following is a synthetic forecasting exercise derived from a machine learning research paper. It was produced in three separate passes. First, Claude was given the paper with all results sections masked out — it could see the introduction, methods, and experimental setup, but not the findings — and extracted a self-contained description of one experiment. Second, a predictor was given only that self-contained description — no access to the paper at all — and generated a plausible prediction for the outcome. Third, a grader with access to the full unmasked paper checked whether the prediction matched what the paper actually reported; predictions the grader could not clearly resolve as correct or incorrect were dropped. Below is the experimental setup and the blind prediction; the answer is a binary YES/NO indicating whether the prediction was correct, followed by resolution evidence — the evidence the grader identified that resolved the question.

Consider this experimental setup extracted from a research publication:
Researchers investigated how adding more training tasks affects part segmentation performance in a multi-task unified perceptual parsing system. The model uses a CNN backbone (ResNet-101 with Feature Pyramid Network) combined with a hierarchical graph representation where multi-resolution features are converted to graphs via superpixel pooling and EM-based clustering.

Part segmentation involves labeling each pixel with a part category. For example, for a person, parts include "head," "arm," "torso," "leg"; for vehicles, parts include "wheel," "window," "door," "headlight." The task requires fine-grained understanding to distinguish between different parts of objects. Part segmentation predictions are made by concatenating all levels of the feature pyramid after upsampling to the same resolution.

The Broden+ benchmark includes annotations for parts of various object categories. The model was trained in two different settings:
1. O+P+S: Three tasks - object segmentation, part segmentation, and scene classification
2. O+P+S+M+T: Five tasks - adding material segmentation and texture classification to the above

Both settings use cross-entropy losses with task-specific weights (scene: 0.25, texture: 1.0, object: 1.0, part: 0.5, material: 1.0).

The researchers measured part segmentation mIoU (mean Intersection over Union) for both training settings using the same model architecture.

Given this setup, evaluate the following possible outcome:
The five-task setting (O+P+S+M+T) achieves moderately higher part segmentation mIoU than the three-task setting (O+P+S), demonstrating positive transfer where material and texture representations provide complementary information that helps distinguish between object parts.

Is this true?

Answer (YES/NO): NO